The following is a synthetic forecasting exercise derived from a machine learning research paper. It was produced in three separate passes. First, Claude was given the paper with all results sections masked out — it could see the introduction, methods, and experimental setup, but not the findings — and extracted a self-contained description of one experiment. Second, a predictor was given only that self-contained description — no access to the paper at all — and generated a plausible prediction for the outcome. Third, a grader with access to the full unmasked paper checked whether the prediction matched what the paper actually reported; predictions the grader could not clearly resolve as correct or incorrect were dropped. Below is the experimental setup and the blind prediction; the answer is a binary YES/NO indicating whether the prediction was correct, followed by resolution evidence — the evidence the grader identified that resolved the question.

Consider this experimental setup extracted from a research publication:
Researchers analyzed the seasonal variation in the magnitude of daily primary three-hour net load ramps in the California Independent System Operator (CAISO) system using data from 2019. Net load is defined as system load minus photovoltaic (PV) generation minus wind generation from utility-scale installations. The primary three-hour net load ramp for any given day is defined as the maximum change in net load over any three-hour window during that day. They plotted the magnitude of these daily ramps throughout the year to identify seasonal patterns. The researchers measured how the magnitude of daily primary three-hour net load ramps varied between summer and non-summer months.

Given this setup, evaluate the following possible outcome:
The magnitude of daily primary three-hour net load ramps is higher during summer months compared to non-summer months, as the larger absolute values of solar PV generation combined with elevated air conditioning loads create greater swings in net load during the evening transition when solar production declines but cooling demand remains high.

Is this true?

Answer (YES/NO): NO